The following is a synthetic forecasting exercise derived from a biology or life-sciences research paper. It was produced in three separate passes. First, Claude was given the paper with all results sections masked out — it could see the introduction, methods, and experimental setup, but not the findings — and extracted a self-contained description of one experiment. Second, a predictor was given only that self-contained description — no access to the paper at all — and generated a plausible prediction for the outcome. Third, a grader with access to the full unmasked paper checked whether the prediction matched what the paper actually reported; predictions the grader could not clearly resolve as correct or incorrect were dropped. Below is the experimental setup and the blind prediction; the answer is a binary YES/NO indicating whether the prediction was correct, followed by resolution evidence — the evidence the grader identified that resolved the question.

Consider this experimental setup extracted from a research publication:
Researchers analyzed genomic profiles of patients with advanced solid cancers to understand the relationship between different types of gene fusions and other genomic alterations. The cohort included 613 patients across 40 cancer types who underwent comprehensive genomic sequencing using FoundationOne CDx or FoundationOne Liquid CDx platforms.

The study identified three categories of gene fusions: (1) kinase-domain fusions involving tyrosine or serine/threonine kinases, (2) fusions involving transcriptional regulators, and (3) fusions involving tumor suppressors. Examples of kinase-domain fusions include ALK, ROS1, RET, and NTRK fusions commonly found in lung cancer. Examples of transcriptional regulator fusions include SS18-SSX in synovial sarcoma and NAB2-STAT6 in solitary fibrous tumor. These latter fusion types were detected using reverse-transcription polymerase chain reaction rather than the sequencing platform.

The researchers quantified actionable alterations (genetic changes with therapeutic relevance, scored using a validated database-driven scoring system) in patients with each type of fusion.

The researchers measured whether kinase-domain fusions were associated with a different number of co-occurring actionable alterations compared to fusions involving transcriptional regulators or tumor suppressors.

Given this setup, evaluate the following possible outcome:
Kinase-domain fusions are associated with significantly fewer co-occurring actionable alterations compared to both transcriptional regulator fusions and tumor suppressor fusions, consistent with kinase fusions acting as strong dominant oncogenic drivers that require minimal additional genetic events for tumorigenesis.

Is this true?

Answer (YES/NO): NO